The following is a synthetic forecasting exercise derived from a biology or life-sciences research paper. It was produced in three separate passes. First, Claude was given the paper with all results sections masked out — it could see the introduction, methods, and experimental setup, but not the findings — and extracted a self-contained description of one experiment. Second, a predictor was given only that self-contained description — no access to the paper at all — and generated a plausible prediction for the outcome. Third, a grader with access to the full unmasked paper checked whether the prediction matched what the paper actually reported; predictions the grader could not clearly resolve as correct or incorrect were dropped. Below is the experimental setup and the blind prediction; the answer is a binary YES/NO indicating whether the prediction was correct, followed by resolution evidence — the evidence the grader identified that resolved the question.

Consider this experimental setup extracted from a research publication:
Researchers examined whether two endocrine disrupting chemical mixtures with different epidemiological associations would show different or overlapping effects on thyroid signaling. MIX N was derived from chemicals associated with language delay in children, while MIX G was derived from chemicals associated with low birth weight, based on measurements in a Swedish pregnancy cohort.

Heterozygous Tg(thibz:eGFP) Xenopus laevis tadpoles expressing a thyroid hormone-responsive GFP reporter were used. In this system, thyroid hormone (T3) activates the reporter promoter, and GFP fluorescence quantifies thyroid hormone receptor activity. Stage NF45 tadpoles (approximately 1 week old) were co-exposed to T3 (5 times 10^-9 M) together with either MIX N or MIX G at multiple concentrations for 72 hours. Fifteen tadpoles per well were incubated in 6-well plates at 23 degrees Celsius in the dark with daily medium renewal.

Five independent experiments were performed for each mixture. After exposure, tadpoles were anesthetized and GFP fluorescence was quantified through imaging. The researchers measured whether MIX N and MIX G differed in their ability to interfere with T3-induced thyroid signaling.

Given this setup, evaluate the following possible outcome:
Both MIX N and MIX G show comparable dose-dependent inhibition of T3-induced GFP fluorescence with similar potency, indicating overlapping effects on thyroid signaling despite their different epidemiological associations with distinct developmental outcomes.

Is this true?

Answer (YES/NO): NO